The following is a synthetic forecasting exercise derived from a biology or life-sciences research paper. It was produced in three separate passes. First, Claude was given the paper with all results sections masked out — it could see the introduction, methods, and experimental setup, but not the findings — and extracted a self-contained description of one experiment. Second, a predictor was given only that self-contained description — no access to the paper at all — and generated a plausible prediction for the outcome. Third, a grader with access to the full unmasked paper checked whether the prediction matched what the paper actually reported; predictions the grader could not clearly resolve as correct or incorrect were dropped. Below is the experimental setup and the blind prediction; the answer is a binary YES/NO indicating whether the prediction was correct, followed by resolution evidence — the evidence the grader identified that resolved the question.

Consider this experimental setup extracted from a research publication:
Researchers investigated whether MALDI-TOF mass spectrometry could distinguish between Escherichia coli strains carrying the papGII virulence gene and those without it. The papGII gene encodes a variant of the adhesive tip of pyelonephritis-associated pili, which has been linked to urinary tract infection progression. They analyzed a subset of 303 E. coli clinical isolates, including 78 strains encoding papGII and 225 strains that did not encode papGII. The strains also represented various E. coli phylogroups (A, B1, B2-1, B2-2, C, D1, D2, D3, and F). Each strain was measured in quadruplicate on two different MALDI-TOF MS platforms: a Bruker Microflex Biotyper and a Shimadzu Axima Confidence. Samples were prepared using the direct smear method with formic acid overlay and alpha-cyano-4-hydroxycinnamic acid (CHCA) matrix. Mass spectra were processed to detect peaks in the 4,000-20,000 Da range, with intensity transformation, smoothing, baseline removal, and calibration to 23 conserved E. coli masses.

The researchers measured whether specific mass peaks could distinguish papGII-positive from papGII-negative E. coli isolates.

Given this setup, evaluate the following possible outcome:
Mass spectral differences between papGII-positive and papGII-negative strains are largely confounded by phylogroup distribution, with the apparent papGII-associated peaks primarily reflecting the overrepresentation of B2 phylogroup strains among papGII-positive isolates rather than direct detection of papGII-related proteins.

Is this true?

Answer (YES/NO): NO